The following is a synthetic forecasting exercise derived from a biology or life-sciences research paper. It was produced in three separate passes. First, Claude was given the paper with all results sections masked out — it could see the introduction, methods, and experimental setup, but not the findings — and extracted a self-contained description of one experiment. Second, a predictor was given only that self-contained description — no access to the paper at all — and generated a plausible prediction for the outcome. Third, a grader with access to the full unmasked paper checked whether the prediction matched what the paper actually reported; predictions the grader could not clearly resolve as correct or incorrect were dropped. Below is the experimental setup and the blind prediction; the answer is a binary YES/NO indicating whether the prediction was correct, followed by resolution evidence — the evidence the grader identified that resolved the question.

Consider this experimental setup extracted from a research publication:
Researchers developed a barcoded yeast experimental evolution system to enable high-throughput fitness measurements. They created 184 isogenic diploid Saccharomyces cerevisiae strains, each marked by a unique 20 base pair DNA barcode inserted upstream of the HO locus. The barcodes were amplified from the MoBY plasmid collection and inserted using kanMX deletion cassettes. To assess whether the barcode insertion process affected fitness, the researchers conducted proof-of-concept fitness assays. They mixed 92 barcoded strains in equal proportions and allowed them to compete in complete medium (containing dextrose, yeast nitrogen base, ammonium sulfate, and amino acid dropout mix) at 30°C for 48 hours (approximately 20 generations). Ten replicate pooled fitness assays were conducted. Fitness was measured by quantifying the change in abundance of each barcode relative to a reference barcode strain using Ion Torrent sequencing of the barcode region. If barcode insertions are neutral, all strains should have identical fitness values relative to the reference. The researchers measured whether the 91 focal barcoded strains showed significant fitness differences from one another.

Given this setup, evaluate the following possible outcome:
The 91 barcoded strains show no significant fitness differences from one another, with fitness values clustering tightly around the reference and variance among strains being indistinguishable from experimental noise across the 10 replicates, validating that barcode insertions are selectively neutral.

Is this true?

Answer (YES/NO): NO